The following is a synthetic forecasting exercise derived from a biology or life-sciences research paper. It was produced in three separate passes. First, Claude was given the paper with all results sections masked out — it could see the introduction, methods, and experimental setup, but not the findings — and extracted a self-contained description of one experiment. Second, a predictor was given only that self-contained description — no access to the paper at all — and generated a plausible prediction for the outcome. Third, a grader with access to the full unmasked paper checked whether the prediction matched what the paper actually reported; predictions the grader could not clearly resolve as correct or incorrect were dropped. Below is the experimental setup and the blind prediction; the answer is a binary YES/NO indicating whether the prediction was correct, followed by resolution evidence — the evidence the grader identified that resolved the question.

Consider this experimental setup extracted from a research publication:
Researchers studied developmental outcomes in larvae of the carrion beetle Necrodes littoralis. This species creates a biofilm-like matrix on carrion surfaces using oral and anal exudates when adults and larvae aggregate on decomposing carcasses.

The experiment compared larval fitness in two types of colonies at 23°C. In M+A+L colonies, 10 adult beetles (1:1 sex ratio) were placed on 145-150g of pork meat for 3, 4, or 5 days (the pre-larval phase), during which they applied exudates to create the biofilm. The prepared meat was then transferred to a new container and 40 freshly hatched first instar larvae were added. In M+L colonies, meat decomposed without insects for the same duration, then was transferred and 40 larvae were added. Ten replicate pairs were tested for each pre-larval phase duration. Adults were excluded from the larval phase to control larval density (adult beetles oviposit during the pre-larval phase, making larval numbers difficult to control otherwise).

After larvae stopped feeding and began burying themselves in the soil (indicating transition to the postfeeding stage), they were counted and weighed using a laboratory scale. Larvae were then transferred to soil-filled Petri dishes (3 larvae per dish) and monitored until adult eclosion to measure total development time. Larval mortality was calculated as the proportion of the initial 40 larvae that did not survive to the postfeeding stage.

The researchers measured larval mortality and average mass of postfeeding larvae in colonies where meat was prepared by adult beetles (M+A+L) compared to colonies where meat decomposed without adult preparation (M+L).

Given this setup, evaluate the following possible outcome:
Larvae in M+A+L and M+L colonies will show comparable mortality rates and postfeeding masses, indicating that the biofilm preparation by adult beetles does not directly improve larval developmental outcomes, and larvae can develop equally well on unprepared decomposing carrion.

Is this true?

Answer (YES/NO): NO